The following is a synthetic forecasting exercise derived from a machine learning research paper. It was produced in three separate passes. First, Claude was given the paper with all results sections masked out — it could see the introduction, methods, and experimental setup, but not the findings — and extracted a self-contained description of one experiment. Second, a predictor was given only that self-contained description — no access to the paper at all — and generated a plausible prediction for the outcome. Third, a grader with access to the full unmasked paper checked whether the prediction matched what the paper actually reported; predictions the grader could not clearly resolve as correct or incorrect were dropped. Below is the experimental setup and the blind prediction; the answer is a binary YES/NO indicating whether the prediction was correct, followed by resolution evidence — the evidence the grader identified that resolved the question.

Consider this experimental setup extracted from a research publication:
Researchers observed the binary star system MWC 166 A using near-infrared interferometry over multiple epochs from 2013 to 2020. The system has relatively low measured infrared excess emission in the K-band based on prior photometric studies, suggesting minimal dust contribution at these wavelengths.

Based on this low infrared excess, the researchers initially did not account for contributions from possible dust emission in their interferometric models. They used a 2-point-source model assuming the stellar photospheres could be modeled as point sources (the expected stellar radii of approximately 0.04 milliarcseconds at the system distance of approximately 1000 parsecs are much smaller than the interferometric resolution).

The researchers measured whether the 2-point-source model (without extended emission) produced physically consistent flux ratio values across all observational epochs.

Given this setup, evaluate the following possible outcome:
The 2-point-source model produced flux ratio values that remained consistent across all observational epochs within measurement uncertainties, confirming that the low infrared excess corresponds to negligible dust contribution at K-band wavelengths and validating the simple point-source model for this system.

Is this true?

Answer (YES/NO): NO